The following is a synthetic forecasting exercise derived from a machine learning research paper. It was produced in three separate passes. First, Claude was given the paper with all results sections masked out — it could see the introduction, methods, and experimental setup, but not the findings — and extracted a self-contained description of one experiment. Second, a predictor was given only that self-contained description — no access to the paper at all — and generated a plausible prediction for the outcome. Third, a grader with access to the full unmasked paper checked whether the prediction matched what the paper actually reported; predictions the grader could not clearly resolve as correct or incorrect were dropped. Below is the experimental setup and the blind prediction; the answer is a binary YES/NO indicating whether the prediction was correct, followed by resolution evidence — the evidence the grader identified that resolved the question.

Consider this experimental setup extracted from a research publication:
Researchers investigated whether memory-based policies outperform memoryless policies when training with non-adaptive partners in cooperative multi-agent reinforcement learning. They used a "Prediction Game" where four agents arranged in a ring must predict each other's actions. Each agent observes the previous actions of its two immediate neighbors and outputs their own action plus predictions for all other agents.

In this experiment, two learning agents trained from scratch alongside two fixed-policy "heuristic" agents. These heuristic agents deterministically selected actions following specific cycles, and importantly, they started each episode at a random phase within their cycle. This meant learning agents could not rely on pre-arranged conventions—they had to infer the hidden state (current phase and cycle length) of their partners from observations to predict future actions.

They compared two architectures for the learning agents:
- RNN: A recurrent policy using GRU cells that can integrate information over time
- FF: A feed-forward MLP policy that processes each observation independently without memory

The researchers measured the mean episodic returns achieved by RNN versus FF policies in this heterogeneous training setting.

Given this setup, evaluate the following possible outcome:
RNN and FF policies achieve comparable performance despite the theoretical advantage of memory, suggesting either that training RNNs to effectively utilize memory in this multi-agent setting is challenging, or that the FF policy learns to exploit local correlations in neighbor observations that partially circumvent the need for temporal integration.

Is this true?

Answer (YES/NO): NO